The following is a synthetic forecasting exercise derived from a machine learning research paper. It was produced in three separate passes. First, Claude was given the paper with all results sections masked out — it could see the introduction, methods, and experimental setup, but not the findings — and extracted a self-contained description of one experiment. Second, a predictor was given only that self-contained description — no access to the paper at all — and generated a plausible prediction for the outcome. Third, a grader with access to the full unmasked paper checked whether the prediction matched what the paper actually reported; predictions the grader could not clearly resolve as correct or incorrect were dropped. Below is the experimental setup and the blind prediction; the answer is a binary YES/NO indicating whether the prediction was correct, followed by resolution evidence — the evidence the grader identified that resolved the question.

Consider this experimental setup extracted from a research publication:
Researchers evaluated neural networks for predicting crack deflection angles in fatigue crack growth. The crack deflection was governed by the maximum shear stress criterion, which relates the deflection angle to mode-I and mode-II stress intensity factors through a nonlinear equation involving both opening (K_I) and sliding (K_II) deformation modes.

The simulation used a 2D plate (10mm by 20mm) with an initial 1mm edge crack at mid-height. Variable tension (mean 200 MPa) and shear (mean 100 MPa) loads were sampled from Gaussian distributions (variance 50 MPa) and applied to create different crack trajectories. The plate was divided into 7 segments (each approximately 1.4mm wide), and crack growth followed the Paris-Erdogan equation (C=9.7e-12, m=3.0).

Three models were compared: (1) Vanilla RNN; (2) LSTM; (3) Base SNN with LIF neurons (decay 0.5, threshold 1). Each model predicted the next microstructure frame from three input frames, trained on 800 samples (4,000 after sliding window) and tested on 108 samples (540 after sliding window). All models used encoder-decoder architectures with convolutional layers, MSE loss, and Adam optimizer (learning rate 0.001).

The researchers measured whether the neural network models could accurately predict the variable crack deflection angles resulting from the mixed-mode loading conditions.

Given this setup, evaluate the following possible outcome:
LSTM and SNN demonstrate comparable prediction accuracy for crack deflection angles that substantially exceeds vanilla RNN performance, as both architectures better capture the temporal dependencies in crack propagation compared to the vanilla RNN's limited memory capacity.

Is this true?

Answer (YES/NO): YES